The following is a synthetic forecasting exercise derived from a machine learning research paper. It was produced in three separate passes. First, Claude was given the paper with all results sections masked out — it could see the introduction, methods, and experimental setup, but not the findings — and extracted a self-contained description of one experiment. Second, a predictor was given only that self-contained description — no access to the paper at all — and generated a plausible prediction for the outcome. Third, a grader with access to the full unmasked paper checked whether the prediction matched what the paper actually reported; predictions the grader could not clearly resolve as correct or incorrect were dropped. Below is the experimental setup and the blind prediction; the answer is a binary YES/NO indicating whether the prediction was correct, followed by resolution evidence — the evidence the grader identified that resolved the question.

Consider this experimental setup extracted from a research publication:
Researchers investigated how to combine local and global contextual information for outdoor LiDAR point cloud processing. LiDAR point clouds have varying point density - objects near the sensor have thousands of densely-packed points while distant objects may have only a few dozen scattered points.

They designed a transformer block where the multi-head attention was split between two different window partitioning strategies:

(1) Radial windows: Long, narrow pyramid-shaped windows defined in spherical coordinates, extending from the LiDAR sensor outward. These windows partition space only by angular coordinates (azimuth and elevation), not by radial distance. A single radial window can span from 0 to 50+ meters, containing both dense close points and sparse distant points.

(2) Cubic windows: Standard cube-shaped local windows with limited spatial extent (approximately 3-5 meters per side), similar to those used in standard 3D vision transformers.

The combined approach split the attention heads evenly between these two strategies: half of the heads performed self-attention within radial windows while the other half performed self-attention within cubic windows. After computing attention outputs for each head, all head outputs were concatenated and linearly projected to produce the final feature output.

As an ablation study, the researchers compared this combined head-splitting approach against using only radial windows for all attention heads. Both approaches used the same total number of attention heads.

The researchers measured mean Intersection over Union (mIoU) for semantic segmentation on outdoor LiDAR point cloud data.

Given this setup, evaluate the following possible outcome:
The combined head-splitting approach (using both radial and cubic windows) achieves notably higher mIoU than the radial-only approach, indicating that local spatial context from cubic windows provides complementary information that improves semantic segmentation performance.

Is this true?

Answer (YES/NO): YES